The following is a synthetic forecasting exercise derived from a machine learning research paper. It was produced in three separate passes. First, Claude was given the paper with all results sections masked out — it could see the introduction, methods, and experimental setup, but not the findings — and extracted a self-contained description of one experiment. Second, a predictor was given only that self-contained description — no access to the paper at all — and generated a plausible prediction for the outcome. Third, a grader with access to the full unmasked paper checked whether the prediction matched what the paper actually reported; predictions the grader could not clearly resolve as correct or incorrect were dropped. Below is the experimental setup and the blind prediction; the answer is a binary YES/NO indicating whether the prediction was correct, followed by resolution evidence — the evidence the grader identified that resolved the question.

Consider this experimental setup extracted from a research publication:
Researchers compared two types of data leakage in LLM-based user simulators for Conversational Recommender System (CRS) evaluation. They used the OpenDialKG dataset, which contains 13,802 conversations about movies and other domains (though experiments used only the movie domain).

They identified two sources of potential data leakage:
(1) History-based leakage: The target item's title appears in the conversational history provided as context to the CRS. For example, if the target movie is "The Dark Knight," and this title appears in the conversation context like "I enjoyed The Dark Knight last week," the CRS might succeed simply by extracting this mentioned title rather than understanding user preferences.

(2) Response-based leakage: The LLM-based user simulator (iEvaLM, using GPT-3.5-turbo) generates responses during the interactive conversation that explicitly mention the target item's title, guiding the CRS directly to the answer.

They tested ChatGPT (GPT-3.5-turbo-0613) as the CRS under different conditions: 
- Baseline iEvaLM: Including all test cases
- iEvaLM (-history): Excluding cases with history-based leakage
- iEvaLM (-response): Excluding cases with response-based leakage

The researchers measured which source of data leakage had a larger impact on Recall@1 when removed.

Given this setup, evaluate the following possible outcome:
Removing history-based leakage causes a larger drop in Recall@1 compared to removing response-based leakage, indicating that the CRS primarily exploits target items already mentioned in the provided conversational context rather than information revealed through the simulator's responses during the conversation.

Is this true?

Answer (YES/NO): YES